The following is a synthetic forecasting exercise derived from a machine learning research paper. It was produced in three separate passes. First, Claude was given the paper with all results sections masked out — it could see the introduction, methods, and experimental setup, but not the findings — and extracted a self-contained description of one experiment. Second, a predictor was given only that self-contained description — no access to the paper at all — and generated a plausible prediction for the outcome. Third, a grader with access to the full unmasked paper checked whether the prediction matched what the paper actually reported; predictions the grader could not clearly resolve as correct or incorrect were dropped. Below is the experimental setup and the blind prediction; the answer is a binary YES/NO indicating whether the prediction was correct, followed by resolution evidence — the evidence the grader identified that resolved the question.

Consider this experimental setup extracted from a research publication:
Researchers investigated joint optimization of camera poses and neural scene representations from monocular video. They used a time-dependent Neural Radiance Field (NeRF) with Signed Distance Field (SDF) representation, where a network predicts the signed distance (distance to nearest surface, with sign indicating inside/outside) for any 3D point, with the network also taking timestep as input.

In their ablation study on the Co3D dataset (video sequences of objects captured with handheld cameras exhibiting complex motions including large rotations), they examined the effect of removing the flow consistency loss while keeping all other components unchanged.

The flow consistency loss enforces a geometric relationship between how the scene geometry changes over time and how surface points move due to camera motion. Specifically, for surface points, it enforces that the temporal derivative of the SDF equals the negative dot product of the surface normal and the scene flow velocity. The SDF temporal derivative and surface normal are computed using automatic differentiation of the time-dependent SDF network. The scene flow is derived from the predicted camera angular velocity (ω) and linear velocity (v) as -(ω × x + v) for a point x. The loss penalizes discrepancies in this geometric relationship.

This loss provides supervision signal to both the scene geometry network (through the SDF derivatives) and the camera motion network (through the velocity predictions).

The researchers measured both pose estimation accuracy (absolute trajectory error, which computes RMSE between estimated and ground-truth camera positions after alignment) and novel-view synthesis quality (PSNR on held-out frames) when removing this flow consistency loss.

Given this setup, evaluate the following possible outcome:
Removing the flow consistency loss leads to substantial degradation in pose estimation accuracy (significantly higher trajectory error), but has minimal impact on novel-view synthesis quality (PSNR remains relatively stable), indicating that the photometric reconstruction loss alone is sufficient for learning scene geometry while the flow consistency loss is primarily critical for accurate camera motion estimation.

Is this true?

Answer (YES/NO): NO